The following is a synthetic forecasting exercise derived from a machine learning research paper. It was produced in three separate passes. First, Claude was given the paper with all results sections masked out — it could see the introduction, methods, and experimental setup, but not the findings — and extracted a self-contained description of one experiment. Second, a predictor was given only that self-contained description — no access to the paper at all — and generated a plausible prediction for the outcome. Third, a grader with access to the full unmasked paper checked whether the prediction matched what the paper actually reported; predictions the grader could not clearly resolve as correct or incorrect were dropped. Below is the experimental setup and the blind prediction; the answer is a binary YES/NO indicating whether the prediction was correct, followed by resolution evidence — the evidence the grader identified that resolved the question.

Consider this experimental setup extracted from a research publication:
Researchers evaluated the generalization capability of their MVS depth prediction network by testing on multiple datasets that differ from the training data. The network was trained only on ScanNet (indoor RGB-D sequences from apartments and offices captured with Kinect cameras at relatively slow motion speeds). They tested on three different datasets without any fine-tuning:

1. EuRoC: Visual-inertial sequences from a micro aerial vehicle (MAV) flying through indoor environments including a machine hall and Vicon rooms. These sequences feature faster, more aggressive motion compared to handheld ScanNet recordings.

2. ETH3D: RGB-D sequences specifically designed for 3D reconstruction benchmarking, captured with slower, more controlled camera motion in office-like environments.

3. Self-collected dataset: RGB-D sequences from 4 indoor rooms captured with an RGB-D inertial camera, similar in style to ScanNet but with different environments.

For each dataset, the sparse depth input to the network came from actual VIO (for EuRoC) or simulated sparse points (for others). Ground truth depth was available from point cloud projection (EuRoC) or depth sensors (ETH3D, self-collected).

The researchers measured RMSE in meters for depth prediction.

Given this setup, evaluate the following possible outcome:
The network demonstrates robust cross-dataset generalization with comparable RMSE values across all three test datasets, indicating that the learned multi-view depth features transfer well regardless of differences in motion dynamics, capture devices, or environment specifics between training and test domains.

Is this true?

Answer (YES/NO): NO